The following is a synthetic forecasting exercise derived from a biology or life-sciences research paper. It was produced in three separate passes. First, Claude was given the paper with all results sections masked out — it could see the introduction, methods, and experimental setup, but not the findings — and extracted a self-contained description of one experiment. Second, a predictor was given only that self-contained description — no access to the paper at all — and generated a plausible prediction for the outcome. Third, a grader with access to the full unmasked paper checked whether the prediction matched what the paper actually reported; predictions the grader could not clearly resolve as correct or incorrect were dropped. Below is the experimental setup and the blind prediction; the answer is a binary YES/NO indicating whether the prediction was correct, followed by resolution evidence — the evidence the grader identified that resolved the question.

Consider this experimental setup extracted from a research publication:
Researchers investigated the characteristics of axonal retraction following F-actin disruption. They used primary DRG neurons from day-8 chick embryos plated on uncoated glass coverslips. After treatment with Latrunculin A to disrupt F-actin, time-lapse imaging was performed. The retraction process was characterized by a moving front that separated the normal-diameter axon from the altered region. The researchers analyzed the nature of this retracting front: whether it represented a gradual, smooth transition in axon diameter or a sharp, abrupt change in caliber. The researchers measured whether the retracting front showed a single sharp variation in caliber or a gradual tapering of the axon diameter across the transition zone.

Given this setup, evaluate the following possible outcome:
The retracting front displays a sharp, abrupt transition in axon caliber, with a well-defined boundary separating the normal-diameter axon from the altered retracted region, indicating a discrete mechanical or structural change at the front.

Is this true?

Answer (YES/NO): YES